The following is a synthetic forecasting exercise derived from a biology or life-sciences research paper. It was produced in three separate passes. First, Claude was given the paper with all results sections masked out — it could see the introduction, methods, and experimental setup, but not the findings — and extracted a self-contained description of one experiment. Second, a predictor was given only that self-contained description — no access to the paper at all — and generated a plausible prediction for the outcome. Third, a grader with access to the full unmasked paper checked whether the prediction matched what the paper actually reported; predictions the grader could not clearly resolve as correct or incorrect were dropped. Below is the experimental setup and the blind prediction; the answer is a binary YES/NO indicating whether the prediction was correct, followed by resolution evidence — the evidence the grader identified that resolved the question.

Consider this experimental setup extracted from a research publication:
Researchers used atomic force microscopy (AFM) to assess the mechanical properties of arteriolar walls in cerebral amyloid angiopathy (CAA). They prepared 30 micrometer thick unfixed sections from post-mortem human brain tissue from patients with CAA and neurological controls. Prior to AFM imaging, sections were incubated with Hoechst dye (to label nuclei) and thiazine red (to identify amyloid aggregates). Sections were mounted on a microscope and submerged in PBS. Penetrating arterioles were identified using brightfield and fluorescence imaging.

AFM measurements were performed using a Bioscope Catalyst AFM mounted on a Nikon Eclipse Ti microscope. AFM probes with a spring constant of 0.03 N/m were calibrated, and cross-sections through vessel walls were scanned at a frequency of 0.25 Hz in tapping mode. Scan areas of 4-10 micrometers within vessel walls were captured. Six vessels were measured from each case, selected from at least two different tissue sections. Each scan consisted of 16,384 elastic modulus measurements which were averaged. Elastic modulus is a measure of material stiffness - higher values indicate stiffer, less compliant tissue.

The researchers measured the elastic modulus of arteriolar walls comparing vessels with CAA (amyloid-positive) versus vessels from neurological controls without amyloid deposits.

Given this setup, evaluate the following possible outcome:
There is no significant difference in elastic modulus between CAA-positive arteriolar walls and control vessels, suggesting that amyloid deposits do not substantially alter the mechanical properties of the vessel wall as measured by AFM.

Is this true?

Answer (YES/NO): NO